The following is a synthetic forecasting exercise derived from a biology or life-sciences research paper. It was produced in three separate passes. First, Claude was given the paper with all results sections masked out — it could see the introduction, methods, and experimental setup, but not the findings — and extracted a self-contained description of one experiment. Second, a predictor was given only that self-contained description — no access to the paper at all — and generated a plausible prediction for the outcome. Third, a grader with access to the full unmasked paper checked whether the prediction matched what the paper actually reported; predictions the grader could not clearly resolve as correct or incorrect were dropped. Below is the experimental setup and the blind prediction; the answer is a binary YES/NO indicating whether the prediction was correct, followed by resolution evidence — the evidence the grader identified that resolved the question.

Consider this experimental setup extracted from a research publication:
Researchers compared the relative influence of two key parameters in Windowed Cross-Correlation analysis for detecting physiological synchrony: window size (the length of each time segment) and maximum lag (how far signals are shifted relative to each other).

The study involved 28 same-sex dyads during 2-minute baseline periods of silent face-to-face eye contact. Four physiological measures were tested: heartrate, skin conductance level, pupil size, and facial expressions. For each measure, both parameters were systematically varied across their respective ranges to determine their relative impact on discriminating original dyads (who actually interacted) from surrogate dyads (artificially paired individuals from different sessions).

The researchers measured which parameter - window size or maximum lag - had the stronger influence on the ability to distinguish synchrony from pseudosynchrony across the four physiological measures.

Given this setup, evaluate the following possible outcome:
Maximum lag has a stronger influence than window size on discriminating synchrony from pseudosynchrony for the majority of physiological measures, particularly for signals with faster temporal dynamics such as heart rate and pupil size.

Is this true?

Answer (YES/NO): NO